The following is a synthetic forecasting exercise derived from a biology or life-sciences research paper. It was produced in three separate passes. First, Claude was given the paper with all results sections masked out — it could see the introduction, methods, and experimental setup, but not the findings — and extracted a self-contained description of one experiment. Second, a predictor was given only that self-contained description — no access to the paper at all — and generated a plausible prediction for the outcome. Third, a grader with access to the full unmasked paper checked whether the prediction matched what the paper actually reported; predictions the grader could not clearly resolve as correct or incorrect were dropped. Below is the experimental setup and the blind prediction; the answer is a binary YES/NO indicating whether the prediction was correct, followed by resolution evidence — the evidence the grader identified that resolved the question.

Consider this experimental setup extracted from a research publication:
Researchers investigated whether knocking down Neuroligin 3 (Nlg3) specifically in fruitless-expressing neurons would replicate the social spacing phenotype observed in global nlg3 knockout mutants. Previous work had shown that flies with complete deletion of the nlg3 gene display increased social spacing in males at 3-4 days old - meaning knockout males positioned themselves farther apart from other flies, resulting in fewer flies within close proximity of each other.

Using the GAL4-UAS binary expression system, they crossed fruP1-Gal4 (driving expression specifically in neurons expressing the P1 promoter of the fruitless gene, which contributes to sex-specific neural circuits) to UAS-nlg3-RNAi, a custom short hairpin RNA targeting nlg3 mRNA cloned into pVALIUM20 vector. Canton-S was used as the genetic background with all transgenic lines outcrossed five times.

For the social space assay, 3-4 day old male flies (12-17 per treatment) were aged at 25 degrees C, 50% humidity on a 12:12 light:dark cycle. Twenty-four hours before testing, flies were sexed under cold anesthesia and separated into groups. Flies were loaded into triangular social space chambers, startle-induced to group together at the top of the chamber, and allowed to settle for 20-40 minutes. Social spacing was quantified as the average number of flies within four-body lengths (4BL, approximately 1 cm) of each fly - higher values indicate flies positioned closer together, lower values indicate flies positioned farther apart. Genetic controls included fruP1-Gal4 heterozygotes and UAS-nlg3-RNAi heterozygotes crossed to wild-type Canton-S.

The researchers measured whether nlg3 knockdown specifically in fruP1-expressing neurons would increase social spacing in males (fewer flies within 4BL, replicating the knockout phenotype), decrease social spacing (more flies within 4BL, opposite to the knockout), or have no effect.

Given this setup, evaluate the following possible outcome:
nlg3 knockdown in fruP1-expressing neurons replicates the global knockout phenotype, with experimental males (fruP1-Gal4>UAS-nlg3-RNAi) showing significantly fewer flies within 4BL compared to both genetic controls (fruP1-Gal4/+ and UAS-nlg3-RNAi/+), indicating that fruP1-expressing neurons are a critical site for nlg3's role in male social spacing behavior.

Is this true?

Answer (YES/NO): YES